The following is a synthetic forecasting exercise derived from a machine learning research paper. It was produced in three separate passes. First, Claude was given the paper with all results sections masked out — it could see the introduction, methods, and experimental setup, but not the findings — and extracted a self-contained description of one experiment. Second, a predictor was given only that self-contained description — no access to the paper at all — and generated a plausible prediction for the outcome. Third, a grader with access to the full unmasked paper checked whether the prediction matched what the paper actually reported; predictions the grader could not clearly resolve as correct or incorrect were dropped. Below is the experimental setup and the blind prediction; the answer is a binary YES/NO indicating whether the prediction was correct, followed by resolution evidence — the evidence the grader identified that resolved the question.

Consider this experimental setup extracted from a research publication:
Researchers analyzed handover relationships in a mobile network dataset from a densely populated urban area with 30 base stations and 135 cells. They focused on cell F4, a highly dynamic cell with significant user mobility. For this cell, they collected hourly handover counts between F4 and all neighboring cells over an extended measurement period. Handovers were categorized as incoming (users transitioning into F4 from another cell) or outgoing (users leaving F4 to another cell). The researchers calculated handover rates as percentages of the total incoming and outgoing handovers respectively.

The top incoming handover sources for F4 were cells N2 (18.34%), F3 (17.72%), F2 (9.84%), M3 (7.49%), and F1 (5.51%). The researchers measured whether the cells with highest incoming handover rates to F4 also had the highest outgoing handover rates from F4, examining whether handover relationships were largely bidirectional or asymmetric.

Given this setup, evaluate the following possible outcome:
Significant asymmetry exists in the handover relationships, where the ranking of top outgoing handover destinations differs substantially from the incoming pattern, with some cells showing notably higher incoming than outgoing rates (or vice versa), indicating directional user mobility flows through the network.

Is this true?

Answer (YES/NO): YES